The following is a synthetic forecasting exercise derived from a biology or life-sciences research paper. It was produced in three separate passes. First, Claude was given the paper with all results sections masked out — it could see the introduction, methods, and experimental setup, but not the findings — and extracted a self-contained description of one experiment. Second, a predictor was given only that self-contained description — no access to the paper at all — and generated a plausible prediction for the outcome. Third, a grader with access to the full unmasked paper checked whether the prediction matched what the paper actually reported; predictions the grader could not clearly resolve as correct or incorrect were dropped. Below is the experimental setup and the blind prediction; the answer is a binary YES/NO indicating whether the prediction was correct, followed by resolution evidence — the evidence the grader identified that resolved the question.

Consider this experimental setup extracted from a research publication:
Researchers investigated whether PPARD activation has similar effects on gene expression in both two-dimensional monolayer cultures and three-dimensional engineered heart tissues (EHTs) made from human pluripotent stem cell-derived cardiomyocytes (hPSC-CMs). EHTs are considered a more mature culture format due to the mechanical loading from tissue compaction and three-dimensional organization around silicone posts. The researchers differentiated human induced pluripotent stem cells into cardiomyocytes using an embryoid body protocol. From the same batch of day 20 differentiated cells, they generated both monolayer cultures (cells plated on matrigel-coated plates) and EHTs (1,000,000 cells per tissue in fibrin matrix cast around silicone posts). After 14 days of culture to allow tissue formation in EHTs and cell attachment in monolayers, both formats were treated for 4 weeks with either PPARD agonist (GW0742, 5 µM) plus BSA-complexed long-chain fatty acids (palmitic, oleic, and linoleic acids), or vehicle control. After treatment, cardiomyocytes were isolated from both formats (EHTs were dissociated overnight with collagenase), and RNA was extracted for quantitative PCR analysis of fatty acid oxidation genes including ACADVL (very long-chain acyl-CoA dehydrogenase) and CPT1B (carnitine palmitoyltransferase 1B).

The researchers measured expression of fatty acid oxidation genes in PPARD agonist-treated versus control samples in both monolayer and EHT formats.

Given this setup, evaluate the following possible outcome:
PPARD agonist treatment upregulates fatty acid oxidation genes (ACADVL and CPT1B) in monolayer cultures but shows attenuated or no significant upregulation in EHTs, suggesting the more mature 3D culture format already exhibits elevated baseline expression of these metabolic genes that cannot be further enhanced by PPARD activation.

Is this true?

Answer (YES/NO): NO